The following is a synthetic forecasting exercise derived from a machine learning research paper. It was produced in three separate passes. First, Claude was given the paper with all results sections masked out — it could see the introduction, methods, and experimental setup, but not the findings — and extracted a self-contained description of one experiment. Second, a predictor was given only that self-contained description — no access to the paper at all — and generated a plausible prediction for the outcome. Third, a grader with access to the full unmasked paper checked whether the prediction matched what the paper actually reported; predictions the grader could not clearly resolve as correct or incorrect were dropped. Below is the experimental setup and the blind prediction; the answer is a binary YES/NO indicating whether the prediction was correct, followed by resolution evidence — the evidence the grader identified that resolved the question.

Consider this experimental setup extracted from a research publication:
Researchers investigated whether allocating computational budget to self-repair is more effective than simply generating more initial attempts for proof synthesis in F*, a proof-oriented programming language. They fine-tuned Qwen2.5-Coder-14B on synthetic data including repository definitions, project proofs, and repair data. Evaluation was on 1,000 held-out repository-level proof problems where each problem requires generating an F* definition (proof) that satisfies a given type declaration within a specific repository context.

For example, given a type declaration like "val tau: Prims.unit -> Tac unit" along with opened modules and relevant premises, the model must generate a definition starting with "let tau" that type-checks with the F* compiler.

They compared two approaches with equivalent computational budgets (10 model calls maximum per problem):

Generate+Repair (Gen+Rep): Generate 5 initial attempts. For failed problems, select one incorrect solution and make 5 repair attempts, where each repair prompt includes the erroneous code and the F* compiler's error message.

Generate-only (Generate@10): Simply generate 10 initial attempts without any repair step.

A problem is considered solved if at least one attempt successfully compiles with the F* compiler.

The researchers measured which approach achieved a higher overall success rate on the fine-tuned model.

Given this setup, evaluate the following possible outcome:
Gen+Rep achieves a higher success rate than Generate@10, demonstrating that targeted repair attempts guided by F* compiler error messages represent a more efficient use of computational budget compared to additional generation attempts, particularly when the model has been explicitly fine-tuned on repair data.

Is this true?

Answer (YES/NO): YES